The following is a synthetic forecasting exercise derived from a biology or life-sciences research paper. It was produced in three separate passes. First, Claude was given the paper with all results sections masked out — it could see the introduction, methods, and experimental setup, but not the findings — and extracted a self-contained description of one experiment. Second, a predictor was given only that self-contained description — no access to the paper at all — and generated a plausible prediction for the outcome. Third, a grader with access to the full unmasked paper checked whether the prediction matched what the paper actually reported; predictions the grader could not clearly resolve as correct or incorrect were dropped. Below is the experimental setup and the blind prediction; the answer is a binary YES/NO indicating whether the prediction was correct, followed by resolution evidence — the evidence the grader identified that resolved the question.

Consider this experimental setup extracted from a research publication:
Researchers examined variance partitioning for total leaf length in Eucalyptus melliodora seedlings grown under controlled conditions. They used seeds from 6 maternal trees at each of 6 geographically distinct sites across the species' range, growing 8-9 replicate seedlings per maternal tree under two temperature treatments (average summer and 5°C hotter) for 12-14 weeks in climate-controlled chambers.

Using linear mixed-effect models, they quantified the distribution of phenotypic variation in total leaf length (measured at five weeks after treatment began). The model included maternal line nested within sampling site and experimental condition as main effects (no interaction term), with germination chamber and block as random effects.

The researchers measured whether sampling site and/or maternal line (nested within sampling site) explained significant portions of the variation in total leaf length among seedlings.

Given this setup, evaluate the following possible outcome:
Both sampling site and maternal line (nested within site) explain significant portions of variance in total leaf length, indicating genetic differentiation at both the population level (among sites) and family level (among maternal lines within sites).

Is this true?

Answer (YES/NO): YES